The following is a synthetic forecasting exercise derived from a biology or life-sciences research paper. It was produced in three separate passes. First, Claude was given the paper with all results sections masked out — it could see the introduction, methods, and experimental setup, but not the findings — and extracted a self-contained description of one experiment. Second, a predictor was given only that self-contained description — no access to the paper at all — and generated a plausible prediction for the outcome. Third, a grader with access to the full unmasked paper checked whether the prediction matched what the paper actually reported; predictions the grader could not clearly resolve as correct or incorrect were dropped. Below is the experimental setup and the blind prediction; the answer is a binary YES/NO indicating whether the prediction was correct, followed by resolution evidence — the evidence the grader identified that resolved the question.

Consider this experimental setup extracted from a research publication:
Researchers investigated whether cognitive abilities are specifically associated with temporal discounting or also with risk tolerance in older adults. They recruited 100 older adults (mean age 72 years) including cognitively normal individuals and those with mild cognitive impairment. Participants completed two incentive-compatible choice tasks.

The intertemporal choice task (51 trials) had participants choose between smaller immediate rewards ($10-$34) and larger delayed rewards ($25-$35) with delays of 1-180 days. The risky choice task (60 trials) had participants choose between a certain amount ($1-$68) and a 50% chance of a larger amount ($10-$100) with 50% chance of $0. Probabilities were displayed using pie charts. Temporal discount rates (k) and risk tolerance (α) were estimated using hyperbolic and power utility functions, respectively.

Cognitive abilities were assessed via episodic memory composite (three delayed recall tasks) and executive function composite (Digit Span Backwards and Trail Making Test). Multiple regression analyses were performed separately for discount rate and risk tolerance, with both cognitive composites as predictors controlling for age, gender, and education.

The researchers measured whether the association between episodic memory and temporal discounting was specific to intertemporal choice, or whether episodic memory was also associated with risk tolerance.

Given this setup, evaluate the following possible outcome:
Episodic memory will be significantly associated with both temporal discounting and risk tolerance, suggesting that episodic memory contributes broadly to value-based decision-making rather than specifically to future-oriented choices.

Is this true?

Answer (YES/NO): NO